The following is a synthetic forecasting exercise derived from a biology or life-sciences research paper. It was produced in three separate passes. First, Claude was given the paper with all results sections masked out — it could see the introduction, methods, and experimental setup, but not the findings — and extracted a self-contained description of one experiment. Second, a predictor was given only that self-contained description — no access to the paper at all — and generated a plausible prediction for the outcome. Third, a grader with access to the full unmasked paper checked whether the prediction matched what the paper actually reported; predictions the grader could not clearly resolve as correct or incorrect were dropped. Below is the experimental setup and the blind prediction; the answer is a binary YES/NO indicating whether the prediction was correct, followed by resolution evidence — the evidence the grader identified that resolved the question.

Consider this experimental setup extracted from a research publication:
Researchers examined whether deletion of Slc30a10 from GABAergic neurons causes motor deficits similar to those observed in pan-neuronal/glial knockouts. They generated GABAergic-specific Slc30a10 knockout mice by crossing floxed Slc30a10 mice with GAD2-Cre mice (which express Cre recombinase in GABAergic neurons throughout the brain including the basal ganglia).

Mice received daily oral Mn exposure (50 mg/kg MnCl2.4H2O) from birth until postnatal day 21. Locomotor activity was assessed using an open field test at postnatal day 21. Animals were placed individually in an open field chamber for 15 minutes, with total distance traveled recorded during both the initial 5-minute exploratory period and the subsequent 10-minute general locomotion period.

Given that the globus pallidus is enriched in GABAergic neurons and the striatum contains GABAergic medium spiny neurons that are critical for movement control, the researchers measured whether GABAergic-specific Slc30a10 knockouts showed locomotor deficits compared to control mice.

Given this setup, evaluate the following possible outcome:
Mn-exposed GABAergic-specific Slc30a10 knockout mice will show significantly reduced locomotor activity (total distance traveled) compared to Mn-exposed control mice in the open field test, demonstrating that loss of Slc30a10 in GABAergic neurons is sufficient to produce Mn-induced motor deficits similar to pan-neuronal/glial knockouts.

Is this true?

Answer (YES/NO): NO